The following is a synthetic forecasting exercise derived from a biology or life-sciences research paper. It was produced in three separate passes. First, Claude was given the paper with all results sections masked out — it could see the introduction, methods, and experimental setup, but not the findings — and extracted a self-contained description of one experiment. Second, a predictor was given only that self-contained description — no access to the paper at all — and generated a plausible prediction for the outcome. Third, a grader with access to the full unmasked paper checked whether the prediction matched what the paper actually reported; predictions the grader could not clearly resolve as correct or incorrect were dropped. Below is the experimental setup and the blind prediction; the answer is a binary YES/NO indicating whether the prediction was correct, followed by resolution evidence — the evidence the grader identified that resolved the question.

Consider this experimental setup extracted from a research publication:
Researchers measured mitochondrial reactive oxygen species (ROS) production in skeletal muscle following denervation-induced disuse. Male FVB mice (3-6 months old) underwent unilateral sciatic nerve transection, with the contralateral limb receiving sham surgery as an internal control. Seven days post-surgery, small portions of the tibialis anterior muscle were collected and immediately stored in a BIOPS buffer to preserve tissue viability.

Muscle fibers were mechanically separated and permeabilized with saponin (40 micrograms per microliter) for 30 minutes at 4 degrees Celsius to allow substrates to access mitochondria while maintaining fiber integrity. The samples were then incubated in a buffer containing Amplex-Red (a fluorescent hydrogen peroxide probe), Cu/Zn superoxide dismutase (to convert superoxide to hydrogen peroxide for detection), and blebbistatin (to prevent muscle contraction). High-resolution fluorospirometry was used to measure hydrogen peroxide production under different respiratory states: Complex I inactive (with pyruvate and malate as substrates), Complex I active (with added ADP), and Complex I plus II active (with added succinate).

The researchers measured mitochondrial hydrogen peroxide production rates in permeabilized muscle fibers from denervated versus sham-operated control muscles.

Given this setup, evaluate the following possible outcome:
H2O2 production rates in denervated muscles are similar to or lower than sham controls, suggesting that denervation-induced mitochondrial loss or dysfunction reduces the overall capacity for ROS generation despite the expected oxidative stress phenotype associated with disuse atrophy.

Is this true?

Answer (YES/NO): NO